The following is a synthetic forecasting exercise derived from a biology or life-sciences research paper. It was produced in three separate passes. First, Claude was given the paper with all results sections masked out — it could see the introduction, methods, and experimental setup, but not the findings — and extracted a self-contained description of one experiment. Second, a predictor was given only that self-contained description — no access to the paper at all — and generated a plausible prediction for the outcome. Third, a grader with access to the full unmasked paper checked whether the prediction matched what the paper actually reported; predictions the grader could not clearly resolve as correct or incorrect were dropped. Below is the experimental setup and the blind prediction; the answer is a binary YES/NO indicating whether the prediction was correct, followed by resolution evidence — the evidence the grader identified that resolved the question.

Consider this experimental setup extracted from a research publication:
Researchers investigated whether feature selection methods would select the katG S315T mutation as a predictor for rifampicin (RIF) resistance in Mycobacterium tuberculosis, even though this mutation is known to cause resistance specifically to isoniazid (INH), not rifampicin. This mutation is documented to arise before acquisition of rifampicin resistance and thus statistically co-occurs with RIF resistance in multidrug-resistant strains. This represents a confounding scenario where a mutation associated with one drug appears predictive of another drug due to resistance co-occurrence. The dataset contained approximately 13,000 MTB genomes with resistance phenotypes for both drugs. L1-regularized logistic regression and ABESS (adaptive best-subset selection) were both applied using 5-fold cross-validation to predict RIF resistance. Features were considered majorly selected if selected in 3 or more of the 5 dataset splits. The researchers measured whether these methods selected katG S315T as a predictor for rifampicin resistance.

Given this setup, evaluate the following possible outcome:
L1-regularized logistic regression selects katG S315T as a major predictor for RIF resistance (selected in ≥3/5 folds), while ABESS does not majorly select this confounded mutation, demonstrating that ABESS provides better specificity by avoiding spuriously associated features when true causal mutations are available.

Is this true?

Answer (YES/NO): NO